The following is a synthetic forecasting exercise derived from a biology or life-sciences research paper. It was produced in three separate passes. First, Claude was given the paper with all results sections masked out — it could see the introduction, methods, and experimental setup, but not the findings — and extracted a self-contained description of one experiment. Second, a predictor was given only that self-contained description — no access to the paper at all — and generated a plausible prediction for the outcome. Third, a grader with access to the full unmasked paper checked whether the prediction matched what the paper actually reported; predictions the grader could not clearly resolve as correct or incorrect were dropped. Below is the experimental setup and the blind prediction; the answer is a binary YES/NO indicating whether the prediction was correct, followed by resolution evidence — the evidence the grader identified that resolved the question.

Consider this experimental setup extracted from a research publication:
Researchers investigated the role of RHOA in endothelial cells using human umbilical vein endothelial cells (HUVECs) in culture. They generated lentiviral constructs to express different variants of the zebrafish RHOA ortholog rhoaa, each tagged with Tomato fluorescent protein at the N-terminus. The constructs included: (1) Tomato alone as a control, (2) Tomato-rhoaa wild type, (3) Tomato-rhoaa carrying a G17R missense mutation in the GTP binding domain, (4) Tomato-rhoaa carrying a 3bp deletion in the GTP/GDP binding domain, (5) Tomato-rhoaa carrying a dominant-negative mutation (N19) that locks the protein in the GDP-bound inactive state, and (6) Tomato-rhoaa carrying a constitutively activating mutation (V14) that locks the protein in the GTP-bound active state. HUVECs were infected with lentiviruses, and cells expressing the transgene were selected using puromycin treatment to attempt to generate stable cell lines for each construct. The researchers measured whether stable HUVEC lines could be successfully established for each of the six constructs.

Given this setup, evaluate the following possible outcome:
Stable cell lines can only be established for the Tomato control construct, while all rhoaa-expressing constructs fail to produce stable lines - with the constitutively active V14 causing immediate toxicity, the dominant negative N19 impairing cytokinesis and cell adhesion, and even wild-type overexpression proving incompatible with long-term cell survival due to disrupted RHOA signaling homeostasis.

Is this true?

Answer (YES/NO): NO